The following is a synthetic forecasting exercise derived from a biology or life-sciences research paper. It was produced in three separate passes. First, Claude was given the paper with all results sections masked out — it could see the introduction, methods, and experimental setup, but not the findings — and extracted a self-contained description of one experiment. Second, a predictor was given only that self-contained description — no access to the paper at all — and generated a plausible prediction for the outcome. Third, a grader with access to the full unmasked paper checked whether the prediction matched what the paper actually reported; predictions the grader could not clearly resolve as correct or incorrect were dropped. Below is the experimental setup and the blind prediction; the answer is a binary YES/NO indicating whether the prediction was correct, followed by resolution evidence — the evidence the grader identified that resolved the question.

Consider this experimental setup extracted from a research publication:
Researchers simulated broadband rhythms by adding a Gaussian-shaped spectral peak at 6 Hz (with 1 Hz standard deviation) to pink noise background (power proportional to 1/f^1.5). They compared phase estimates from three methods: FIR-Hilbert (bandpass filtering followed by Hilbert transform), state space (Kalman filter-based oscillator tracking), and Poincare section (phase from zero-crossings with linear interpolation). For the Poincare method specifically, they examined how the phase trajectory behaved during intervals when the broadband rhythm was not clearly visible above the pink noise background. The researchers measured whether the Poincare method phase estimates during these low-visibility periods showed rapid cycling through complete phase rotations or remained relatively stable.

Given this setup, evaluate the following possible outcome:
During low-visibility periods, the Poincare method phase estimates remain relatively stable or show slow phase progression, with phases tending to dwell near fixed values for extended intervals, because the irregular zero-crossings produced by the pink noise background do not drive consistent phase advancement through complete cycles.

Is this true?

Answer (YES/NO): NO